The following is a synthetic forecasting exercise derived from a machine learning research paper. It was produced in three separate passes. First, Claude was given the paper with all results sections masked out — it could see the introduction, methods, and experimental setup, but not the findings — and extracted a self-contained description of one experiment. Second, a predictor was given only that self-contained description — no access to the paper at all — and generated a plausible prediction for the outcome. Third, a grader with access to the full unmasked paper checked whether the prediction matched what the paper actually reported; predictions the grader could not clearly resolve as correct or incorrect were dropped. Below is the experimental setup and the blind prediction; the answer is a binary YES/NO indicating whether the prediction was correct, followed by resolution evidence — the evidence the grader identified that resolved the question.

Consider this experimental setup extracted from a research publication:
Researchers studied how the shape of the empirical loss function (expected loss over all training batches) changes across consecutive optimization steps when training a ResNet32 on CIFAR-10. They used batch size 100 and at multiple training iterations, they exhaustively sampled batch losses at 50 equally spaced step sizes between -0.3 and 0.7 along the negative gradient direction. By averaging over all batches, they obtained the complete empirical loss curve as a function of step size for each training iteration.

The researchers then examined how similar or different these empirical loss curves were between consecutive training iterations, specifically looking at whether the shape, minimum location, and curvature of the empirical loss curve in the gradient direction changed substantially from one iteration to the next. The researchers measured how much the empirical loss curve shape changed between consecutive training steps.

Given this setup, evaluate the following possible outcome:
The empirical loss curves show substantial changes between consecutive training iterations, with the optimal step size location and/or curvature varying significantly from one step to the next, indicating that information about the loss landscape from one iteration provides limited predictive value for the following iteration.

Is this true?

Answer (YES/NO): NO